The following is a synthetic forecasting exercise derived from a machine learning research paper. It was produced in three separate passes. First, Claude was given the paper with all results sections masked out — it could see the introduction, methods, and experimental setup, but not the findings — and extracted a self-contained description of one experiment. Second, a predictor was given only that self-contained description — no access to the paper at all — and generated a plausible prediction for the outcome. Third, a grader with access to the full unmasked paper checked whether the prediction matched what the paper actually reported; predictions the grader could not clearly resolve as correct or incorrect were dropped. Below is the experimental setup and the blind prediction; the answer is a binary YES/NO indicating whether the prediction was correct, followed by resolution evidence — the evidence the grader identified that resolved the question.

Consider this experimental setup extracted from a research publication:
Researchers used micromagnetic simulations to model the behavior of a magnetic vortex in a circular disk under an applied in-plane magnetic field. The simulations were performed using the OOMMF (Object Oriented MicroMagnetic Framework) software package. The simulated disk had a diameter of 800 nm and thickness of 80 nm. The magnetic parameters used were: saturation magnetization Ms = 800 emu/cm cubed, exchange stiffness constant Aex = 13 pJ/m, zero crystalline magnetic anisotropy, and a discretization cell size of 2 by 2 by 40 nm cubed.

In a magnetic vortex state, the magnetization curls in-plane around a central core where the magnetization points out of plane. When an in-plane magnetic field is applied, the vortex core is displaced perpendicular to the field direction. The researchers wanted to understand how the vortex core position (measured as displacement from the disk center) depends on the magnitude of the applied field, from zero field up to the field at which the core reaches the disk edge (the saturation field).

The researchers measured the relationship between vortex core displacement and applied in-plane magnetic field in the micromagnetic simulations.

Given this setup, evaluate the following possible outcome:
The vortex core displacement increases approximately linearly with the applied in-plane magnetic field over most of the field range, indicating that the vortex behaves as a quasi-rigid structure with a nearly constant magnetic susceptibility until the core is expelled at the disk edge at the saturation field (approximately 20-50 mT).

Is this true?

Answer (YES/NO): YES